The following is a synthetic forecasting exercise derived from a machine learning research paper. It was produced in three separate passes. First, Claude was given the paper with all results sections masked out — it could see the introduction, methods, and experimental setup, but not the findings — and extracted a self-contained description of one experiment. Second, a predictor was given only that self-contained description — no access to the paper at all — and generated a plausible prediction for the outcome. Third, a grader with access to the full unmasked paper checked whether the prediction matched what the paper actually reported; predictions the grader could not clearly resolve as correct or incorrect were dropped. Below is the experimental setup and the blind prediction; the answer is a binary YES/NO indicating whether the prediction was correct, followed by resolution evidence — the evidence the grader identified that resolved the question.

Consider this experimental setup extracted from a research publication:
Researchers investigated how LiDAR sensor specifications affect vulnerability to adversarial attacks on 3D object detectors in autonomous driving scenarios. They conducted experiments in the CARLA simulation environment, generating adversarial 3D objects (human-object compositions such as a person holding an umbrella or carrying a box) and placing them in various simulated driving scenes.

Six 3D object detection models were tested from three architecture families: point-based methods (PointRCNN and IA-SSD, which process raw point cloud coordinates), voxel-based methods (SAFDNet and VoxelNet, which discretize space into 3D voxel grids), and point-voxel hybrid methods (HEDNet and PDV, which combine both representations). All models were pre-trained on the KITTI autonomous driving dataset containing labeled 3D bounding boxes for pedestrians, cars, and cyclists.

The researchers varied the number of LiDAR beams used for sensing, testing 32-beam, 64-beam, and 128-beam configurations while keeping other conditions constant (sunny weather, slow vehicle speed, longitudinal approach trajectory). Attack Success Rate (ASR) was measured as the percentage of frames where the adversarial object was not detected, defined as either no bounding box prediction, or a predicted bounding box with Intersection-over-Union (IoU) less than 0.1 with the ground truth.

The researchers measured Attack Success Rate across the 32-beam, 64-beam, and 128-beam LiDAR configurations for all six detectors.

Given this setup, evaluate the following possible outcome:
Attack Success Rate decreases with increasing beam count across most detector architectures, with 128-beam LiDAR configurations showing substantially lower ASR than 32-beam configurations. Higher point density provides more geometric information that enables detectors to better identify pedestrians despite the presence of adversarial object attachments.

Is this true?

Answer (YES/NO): YES